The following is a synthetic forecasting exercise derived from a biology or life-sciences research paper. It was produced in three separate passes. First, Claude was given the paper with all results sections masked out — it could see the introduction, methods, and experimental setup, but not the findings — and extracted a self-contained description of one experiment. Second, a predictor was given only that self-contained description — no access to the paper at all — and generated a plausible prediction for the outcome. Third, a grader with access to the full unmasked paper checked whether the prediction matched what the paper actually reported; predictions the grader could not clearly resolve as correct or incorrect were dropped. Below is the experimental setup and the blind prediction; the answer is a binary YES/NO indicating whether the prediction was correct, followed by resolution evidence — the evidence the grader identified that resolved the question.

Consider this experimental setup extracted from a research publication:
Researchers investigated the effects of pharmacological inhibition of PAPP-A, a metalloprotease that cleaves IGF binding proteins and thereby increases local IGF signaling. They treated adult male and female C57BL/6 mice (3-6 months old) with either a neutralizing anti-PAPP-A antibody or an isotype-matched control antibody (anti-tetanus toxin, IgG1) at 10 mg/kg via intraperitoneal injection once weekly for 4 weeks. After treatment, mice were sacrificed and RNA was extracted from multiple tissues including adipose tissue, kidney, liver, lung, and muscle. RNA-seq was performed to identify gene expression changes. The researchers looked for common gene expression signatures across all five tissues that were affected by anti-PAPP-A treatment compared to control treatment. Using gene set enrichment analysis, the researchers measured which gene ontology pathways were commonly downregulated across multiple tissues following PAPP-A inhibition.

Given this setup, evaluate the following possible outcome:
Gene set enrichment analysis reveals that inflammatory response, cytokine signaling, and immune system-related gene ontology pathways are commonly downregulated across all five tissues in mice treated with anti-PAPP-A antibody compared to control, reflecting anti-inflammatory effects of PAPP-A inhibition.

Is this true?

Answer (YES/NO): NO